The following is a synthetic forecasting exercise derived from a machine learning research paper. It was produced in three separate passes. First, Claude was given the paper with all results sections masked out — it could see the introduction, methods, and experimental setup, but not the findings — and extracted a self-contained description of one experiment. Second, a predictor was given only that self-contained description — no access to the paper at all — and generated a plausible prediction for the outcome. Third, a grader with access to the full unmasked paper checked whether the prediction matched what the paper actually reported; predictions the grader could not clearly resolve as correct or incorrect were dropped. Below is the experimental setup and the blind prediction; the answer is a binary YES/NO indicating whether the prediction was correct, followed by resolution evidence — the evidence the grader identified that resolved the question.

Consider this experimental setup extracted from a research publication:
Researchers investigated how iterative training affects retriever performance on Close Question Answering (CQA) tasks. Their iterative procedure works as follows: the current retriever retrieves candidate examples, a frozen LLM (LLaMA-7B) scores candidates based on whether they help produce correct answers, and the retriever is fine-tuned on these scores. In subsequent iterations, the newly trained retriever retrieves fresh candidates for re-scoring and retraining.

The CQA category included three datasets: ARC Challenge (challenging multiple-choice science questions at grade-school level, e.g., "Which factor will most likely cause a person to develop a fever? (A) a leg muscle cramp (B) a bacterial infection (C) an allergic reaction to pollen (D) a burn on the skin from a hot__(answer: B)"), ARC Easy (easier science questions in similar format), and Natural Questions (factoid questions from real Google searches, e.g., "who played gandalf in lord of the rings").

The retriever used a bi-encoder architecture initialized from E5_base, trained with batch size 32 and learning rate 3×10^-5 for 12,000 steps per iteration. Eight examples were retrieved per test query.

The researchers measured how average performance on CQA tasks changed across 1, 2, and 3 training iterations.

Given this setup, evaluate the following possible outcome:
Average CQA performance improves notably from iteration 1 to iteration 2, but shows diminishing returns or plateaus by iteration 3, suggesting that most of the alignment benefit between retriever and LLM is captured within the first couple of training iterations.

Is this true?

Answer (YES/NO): NO